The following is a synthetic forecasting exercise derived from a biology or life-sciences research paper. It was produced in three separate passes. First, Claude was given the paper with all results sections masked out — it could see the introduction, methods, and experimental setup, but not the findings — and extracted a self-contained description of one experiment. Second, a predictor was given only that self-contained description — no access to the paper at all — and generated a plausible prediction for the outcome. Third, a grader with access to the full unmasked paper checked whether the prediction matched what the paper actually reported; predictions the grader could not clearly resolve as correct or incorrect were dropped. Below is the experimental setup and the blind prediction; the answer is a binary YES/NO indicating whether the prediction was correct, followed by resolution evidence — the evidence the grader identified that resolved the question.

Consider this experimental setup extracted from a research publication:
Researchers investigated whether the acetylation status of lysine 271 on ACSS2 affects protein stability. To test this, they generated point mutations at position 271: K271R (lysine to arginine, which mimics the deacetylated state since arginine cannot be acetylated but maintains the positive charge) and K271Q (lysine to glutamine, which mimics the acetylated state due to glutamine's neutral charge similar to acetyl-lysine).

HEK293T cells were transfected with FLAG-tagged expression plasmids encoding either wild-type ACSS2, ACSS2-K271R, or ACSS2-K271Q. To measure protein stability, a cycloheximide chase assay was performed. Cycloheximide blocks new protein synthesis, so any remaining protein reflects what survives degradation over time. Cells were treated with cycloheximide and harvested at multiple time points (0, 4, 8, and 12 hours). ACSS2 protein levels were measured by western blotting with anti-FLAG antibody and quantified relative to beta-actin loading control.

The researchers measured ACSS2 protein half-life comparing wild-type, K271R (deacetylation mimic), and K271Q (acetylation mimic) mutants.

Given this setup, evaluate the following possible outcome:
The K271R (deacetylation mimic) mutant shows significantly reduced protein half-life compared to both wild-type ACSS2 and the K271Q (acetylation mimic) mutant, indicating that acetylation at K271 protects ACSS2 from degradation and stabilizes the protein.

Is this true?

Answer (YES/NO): NO